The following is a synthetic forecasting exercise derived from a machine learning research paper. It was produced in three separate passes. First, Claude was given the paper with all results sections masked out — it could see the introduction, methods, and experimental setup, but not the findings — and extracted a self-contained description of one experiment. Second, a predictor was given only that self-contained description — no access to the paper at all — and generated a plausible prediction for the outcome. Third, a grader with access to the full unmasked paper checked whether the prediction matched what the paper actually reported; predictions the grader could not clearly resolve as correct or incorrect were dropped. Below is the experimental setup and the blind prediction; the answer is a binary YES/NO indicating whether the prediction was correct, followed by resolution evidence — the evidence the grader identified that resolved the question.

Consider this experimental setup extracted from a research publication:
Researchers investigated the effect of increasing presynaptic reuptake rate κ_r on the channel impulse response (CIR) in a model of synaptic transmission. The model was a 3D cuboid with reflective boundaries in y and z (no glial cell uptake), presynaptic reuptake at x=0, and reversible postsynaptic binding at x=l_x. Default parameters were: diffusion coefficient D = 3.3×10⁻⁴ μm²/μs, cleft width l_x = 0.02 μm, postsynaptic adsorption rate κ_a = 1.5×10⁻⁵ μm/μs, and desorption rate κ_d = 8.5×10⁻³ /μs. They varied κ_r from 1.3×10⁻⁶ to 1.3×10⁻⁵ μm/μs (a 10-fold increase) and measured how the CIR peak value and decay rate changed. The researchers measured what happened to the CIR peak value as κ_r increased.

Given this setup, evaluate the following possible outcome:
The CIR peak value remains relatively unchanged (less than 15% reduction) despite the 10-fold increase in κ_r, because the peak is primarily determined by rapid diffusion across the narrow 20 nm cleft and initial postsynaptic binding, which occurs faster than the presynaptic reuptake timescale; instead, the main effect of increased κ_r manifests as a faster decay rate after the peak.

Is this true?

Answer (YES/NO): YES